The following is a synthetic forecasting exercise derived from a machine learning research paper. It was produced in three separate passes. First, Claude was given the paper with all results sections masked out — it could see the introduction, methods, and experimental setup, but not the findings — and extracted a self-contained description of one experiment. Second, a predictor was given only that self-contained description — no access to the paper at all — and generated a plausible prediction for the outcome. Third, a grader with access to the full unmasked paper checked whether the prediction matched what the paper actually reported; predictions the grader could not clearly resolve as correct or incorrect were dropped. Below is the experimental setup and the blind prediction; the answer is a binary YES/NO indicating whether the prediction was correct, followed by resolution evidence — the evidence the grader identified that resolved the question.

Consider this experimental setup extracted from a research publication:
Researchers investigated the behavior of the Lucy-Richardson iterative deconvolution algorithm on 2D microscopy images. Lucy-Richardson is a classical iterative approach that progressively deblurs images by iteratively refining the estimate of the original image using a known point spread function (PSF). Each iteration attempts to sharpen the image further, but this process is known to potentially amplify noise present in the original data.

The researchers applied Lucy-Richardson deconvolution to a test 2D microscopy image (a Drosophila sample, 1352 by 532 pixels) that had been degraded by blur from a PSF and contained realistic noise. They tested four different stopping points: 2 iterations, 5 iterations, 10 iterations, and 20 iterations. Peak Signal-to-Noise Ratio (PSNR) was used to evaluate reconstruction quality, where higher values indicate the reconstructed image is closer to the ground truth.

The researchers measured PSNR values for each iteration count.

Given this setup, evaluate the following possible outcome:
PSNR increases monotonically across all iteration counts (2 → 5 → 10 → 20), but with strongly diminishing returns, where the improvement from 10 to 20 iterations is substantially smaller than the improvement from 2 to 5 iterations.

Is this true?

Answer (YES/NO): NO